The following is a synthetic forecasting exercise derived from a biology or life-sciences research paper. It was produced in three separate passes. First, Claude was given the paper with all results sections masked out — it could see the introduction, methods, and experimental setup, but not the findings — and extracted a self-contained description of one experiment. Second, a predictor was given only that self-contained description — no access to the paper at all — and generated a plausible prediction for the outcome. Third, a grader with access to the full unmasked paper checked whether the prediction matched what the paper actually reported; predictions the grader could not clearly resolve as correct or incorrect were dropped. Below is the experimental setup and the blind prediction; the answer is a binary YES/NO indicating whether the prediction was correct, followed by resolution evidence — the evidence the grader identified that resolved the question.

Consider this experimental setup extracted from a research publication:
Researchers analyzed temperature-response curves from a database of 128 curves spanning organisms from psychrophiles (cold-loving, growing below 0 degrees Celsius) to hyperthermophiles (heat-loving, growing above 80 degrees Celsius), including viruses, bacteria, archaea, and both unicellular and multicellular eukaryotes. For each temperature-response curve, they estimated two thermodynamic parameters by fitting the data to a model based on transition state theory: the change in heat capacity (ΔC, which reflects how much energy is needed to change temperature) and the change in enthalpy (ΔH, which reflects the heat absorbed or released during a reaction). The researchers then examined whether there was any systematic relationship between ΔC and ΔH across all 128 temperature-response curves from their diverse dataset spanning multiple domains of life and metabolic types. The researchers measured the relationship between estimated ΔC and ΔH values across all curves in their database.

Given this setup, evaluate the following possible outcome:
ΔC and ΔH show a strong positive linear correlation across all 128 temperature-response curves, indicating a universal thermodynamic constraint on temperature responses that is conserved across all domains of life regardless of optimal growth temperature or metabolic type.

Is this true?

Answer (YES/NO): YES